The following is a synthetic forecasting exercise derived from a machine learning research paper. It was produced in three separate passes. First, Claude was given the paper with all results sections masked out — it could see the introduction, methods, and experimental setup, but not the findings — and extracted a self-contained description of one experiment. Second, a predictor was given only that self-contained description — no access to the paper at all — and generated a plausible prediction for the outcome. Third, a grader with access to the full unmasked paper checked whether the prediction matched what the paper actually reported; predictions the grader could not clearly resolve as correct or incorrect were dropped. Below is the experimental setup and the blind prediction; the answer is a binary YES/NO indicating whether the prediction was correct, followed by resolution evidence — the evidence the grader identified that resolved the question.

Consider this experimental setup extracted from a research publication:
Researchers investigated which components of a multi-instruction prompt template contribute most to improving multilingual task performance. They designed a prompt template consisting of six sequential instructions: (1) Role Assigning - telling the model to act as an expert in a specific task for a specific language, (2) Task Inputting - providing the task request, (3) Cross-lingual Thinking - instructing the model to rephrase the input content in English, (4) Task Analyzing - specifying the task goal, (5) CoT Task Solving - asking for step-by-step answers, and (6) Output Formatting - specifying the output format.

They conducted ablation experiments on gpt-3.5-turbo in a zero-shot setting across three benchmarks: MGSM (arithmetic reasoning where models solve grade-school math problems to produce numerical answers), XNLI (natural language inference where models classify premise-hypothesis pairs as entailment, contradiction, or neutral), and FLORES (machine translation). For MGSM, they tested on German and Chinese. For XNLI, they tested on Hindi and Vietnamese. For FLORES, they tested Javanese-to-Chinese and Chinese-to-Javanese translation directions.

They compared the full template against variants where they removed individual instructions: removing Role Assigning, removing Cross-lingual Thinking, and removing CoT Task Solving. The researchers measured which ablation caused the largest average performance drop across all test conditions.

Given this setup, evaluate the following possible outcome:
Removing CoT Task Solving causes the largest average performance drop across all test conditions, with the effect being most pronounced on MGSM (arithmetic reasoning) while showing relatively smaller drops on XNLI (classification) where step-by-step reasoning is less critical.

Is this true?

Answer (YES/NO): NO